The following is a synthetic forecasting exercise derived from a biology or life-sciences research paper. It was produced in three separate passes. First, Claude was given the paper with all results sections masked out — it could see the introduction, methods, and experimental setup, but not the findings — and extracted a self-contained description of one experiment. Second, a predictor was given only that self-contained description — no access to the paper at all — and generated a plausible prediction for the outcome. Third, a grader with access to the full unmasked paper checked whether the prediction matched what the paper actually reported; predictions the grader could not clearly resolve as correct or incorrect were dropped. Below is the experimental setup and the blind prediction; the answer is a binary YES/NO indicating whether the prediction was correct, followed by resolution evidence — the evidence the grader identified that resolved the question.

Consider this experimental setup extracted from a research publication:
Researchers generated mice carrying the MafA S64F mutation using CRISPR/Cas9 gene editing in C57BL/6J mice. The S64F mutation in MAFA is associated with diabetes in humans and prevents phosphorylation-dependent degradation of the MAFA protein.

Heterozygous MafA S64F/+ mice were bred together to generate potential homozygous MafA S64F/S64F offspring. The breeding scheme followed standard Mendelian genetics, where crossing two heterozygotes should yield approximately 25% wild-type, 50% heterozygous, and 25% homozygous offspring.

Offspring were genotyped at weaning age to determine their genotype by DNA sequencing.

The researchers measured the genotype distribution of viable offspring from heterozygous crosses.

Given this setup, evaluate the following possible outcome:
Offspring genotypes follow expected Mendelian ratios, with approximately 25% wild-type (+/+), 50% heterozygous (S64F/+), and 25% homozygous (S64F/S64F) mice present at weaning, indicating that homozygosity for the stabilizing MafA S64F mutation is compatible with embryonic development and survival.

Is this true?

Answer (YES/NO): NO